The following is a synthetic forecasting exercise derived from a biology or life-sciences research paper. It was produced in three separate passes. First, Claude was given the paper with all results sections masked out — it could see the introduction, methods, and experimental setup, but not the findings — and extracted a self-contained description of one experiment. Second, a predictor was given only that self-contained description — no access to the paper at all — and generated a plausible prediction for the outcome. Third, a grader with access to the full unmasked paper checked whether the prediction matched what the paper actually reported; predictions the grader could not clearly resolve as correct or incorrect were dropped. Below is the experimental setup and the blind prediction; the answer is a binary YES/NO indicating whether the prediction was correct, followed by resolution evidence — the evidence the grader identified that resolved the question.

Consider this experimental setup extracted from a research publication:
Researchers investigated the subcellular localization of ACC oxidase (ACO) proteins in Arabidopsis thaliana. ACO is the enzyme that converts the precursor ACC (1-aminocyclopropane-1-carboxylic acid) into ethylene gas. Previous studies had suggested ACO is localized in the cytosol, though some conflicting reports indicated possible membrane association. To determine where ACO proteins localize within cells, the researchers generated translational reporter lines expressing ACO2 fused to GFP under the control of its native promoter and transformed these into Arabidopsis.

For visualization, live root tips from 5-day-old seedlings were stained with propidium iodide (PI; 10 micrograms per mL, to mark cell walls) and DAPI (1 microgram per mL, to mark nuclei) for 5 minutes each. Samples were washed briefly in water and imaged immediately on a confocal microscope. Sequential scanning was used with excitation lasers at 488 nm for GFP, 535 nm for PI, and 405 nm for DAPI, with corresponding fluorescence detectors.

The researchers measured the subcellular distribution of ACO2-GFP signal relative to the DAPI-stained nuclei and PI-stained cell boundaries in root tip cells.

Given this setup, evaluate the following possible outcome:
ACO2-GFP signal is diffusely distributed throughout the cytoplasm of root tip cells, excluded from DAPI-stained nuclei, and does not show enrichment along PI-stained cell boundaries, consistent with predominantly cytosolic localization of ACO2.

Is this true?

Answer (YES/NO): NO